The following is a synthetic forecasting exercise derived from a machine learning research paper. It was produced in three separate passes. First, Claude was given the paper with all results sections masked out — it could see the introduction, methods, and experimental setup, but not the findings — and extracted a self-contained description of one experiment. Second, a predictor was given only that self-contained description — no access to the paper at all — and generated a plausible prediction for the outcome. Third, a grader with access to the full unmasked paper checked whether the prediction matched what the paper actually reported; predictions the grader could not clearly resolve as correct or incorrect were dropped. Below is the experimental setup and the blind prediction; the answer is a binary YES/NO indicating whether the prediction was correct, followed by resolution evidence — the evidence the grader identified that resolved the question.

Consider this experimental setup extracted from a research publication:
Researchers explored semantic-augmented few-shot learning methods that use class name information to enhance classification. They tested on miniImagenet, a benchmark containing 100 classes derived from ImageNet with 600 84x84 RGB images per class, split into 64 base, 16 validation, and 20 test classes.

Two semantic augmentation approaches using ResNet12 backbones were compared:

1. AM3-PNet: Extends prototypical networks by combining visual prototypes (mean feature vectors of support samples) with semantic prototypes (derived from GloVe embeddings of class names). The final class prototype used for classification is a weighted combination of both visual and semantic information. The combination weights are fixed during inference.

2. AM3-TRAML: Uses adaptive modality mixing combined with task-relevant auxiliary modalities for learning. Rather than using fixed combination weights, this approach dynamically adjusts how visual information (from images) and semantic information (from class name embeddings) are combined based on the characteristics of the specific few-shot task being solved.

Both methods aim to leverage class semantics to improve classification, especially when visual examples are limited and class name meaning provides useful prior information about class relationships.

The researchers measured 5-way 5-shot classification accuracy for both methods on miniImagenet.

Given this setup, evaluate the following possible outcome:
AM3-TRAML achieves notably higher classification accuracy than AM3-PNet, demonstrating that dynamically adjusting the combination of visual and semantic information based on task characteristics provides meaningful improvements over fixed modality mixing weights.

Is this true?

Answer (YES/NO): YES